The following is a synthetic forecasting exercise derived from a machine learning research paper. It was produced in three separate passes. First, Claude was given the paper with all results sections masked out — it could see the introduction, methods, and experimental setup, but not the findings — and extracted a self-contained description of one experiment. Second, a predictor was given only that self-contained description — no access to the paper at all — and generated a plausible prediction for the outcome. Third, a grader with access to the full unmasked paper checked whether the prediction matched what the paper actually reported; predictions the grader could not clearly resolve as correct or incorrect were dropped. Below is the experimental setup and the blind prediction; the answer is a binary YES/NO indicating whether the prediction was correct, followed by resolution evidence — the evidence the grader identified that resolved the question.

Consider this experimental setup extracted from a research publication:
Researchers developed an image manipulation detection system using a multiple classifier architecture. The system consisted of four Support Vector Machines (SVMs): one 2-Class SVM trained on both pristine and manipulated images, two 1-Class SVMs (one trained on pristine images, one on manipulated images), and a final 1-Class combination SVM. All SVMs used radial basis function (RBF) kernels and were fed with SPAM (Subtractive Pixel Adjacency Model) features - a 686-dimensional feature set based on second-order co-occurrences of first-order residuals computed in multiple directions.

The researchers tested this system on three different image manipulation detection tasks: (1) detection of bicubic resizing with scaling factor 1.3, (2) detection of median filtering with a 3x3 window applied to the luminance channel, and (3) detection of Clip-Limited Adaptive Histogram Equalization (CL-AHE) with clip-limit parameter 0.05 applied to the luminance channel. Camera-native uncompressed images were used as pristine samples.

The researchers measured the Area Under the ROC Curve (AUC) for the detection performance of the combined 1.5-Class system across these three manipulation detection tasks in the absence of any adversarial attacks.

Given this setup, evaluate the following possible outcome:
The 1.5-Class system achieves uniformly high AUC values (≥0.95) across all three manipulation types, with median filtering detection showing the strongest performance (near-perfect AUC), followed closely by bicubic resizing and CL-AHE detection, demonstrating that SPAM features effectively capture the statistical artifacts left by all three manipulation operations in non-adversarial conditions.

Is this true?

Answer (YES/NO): NO